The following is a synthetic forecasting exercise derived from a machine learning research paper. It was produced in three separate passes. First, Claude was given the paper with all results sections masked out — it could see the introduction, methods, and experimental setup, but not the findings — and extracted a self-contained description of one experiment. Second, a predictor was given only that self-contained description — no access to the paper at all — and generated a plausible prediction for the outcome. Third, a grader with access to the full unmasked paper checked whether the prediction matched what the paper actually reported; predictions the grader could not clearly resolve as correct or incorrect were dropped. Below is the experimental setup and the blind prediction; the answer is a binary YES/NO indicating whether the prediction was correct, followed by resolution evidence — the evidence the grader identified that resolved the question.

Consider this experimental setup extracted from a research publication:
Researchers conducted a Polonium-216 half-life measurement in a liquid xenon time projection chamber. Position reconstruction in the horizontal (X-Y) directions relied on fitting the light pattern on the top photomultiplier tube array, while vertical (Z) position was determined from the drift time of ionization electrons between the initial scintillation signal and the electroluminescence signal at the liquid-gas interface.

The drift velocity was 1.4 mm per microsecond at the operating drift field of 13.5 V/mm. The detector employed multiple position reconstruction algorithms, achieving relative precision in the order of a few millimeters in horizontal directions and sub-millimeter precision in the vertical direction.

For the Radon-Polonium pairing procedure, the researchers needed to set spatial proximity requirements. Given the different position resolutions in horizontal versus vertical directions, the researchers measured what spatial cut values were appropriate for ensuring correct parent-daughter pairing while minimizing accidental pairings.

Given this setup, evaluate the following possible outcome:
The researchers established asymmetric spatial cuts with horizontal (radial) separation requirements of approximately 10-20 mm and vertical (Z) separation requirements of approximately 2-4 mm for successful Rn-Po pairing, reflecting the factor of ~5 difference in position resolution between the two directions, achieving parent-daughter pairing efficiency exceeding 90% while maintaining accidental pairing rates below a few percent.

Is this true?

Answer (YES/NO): NO